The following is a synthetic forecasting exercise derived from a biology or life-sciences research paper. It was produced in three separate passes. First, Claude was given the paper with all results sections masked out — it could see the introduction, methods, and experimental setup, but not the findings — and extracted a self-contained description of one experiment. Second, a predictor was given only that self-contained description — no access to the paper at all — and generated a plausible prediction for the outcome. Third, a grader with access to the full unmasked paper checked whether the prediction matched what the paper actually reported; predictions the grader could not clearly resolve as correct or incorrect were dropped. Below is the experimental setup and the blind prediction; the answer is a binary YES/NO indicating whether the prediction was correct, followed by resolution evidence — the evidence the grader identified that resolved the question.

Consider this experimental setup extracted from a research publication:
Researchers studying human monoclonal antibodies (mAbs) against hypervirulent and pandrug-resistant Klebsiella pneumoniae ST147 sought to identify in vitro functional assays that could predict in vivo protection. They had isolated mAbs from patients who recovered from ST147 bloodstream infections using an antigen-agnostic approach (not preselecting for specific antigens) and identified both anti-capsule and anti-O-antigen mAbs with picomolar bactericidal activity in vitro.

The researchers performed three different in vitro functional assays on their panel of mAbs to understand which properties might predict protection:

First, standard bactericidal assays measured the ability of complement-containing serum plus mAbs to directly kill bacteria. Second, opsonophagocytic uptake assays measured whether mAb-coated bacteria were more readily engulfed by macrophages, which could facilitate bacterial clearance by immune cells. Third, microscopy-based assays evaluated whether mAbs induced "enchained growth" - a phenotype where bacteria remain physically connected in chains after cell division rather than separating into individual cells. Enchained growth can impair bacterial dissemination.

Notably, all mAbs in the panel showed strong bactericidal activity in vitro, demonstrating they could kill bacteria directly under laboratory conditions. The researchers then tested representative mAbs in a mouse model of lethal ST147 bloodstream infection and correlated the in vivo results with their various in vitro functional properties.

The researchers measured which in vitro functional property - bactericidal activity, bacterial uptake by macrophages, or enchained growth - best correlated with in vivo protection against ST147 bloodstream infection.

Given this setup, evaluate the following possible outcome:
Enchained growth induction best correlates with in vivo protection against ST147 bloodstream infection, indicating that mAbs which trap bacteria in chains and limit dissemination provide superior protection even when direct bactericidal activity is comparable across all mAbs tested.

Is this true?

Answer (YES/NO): NO